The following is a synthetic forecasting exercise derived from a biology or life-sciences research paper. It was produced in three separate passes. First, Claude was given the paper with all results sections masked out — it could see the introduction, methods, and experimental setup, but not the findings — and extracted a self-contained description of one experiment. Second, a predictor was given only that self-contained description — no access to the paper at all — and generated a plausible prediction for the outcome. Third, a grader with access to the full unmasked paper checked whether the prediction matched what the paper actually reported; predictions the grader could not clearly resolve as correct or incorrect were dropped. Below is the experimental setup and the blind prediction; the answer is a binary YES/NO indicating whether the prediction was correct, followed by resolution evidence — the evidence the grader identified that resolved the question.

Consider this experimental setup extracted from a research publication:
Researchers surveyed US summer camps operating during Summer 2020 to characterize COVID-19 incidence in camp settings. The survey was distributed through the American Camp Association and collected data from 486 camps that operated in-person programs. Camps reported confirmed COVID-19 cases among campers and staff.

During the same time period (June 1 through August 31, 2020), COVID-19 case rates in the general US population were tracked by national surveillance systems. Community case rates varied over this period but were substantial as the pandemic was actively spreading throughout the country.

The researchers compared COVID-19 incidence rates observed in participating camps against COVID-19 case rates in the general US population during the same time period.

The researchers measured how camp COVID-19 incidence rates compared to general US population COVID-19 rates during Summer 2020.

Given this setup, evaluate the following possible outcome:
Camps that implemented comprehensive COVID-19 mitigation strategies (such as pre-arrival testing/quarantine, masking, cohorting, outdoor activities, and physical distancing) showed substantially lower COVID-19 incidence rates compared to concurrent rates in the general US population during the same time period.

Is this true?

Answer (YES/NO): NO